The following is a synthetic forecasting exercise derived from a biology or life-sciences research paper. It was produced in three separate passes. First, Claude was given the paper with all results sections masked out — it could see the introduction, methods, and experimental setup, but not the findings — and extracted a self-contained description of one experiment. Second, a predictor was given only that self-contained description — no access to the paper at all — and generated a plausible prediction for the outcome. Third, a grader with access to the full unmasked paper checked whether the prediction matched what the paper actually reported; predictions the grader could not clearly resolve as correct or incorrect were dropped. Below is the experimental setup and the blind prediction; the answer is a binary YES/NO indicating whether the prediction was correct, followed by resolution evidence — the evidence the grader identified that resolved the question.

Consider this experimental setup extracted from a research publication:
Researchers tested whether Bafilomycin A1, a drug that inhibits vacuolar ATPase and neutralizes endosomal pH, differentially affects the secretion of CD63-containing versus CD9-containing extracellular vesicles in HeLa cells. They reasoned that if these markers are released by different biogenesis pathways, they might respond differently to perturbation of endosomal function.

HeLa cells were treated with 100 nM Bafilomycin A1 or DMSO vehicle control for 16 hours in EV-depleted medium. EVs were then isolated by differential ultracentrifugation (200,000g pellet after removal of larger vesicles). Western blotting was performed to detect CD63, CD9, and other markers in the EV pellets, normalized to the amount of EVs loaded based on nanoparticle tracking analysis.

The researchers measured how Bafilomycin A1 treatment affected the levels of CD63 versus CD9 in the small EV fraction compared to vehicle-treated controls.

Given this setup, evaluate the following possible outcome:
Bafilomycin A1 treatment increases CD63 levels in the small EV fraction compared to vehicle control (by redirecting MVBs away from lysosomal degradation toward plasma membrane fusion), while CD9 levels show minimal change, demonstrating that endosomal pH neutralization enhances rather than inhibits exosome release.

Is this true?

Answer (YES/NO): YES